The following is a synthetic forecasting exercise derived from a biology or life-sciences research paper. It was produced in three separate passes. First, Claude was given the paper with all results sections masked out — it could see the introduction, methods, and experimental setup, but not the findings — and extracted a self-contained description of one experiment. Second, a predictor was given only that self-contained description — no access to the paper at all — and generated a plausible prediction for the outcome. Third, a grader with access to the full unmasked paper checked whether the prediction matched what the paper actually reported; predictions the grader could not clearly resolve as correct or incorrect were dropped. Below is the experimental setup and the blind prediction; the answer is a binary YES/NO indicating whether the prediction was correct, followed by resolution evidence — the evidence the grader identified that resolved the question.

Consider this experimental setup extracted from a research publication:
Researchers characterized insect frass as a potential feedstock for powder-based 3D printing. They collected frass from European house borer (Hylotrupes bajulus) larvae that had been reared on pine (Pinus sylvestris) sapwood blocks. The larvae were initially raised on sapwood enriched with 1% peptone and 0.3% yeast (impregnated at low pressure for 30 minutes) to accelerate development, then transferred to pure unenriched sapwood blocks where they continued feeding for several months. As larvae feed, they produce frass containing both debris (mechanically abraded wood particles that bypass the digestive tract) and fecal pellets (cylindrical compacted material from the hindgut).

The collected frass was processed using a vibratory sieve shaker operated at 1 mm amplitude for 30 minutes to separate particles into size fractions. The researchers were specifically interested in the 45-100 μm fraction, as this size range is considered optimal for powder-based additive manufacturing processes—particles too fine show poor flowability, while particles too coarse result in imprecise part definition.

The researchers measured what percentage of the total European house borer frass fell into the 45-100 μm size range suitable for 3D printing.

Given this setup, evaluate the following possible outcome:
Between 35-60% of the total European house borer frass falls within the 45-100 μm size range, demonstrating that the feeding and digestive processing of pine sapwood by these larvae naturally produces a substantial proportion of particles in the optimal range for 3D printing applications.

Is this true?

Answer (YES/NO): NO